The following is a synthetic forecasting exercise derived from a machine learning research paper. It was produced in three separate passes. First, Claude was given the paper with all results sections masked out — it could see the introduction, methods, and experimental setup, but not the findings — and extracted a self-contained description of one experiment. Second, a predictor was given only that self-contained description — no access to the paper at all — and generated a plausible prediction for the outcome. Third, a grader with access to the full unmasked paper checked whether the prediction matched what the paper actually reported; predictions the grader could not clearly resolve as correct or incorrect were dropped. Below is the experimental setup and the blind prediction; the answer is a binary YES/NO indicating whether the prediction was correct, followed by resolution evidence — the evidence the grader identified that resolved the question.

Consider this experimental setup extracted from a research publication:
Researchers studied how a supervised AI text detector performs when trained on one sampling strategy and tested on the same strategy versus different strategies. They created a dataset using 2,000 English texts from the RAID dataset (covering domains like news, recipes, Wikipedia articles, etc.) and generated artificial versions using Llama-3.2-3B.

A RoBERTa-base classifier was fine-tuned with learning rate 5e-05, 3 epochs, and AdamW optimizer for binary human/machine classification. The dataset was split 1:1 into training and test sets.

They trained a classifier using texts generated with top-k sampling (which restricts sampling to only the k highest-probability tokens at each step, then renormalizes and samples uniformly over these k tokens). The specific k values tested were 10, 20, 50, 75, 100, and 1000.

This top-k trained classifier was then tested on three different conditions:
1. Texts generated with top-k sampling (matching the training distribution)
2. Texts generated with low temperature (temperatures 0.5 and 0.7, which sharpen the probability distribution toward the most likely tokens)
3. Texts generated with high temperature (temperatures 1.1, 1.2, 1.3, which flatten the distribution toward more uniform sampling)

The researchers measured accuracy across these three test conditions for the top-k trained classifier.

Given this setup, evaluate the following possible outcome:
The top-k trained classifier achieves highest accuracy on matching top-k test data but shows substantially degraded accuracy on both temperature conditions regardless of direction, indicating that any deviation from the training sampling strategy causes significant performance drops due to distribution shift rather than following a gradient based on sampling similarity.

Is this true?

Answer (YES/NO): NO